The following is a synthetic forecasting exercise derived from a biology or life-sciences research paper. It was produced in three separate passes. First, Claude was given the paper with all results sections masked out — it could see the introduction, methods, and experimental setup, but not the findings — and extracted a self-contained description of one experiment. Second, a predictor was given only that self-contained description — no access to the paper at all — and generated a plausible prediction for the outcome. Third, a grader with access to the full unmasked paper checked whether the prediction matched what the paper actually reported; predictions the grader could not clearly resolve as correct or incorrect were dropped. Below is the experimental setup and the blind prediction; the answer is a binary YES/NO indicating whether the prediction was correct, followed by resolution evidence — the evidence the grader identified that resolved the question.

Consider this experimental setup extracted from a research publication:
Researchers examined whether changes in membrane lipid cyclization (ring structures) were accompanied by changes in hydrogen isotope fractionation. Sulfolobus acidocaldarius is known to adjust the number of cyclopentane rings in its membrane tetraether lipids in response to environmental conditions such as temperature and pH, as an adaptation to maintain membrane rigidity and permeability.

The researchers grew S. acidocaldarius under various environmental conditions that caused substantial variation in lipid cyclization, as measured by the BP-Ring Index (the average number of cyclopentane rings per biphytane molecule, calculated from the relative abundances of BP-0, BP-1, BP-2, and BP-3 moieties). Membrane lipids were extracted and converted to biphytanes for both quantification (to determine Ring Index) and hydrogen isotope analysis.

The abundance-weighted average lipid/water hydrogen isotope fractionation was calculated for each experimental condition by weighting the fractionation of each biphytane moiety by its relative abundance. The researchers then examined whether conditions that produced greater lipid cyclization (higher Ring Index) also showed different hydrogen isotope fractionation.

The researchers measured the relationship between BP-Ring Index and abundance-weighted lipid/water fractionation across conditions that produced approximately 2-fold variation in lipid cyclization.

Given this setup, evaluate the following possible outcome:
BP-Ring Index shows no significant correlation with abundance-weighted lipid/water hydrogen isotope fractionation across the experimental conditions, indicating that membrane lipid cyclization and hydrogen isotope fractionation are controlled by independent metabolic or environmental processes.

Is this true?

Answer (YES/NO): YES